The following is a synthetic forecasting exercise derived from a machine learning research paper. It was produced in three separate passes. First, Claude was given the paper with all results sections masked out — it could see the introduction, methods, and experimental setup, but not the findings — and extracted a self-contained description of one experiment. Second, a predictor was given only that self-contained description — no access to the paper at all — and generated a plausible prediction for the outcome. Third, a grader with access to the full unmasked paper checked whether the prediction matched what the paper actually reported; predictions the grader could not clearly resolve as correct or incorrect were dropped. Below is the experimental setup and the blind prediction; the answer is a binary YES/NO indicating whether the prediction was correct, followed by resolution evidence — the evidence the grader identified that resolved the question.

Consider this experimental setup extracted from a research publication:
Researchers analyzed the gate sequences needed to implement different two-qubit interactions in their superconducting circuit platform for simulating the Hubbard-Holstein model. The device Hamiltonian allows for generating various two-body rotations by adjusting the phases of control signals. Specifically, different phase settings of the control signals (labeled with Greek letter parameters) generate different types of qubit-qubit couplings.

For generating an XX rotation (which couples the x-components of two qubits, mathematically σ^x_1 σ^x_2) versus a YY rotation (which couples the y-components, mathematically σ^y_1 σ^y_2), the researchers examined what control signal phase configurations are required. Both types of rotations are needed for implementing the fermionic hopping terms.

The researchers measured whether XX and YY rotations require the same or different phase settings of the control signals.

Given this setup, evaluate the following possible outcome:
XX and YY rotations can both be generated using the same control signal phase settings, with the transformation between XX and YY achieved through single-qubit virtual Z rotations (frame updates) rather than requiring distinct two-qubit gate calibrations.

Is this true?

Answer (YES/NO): NO